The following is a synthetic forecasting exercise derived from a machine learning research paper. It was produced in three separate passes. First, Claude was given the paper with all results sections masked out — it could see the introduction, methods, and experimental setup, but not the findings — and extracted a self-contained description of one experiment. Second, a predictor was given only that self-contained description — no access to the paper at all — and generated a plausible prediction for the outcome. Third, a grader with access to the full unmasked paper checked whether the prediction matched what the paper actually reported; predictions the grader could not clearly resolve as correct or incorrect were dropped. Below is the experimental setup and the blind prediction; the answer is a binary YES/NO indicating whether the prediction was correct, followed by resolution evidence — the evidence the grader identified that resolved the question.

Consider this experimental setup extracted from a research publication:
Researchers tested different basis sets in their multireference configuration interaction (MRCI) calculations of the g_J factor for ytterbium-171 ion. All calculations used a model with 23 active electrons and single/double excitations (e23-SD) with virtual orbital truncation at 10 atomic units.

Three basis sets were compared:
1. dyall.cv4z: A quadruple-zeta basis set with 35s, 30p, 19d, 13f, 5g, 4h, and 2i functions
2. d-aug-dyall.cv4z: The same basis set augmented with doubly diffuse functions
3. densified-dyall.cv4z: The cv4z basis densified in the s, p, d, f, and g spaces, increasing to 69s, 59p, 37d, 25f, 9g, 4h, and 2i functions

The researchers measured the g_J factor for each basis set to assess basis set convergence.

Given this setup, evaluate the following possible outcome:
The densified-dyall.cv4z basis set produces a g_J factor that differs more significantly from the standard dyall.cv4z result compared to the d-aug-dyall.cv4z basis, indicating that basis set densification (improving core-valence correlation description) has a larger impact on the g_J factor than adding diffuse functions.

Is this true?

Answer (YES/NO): NO